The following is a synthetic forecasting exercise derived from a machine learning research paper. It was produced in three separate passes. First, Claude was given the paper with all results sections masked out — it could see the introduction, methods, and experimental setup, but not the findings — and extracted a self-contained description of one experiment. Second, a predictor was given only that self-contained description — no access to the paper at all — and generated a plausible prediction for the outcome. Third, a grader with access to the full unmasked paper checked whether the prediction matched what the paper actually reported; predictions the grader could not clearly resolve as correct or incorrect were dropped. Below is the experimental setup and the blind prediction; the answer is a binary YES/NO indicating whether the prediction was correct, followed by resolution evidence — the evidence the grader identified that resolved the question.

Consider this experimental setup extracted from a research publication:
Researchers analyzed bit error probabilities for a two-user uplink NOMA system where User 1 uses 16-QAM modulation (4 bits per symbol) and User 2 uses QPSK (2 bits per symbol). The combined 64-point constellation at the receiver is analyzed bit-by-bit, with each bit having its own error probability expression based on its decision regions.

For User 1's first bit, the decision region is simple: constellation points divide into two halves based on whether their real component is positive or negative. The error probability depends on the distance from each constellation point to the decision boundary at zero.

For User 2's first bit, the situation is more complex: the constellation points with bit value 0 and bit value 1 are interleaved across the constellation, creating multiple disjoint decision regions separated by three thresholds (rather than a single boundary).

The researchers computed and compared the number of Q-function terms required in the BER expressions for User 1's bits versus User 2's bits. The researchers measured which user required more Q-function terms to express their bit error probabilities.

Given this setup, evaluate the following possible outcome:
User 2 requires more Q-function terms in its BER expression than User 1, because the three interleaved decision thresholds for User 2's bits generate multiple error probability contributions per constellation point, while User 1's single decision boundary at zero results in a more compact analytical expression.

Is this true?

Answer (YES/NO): YES